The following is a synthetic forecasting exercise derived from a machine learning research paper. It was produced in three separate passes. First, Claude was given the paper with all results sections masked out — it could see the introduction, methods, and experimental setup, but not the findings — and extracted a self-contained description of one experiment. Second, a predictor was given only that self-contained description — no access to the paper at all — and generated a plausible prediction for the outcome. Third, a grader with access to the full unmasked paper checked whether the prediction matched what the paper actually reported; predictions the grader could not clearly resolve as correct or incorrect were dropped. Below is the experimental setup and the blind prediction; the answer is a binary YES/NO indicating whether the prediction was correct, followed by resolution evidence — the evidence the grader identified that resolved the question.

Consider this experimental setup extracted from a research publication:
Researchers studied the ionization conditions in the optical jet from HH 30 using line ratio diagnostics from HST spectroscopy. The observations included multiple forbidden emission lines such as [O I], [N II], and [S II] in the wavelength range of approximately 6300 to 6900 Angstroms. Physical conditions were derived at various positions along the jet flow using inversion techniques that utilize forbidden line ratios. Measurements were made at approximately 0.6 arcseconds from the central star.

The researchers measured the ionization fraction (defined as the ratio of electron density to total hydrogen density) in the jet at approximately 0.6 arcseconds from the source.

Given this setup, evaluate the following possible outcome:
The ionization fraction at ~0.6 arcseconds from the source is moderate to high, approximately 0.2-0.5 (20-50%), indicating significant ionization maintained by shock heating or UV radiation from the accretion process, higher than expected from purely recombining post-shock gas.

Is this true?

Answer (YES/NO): NO